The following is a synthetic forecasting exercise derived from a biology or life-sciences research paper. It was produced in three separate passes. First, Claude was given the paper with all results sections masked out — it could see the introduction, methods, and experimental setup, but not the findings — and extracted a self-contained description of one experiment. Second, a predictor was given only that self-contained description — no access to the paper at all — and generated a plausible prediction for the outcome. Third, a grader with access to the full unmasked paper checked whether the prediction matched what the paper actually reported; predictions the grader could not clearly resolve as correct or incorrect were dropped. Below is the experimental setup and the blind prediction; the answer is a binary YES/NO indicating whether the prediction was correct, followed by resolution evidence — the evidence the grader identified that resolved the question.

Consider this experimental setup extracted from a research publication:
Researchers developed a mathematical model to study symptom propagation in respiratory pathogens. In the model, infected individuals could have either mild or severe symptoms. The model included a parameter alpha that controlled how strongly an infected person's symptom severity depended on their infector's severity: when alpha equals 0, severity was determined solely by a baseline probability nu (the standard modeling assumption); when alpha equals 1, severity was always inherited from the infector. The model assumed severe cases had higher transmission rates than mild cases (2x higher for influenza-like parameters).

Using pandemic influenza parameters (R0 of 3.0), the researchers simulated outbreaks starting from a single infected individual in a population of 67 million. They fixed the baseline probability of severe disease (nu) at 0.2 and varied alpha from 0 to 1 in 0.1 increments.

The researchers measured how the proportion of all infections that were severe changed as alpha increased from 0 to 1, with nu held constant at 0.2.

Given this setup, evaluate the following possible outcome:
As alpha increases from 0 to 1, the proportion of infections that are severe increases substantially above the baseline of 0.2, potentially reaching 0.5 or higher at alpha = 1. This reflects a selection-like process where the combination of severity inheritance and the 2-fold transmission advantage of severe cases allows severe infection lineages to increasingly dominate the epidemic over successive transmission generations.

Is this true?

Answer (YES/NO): YES